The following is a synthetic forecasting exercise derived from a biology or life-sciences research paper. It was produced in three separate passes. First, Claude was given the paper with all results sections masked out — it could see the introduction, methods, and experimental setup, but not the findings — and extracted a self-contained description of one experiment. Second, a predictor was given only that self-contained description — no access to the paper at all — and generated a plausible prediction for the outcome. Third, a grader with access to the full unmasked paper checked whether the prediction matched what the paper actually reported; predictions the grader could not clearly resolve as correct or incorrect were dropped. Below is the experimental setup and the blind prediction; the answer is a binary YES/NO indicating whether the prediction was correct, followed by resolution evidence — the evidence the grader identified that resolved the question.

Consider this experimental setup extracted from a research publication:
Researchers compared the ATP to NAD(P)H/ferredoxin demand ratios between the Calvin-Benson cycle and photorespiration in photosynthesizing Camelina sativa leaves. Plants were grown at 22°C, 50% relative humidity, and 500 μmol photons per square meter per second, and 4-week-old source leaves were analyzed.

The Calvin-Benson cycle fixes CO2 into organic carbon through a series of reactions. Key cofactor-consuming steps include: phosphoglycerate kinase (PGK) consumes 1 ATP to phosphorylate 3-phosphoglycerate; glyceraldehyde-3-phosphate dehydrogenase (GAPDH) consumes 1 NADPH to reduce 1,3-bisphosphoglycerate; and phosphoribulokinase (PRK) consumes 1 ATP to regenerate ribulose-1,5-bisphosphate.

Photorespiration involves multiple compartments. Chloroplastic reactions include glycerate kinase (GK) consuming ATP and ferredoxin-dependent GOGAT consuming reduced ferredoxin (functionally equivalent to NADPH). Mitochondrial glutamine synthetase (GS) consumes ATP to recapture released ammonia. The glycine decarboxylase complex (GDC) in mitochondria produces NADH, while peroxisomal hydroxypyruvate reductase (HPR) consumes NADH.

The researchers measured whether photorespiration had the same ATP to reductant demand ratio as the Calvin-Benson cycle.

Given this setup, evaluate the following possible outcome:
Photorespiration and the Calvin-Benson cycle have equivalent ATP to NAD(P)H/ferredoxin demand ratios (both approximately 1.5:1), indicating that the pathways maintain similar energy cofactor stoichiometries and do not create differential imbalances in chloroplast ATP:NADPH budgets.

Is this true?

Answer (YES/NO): YES